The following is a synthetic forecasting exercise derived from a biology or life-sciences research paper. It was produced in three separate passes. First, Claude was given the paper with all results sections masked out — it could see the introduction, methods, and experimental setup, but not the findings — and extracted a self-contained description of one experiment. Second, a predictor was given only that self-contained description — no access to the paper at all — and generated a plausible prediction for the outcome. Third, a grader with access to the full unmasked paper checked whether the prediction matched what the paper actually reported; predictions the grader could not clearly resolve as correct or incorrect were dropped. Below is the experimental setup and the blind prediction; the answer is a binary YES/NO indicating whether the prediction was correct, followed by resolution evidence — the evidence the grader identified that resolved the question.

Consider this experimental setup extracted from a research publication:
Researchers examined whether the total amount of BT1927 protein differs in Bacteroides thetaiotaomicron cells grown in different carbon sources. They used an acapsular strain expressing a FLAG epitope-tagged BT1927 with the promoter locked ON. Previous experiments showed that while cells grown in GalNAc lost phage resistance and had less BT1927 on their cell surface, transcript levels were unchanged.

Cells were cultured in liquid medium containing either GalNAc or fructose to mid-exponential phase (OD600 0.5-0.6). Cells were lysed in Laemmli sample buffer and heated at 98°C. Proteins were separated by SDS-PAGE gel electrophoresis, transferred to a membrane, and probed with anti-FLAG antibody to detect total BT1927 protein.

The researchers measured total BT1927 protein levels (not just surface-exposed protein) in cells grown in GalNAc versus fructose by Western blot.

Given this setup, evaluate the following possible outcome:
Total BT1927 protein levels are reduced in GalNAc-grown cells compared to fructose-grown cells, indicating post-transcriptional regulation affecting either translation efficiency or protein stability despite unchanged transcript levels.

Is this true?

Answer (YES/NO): NO